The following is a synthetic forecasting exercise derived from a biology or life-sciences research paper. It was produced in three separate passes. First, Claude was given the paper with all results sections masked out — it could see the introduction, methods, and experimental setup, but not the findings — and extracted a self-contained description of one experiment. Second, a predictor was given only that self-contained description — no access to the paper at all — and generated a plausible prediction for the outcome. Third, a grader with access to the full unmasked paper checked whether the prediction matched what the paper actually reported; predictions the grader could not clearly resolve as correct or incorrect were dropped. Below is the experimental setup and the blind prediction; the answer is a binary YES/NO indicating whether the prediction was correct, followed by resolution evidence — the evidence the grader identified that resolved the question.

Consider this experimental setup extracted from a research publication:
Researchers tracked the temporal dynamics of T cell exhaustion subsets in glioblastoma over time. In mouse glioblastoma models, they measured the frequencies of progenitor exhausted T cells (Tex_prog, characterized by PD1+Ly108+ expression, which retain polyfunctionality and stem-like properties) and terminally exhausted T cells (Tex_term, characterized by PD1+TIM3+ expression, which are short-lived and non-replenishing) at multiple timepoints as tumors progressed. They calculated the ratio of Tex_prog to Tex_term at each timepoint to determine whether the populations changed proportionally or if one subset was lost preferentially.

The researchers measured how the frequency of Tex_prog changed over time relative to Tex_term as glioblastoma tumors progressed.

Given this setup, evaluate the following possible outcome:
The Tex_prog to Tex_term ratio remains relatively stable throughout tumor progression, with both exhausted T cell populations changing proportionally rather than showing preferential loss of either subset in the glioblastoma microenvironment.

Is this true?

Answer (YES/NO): NO